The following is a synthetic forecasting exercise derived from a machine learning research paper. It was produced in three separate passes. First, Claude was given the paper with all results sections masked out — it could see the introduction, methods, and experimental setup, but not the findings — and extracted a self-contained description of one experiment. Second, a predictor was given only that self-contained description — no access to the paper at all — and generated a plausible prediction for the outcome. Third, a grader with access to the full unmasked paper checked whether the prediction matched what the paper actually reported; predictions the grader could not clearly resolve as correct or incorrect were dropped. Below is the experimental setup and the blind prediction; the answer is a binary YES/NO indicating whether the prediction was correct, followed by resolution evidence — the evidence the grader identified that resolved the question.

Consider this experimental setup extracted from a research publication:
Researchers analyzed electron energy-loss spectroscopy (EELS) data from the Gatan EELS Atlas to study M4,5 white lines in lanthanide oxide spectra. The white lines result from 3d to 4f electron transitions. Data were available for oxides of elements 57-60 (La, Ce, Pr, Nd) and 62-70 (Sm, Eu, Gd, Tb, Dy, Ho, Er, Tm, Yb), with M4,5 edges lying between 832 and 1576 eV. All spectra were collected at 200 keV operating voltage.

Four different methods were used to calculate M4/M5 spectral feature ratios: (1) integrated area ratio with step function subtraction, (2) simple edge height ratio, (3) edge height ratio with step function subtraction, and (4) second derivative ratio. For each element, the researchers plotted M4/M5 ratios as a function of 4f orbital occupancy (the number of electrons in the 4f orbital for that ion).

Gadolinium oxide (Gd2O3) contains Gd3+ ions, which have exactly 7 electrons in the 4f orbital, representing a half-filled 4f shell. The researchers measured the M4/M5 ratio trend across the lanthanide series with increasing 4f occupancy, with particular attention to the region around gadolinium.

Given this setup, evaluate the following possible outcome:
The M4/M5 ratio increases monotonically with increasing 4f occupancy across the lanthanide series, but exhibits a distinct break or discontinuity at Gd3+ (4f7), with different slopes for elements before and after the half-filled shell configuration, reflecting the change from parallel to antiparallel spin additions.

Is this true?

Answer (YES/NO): NO